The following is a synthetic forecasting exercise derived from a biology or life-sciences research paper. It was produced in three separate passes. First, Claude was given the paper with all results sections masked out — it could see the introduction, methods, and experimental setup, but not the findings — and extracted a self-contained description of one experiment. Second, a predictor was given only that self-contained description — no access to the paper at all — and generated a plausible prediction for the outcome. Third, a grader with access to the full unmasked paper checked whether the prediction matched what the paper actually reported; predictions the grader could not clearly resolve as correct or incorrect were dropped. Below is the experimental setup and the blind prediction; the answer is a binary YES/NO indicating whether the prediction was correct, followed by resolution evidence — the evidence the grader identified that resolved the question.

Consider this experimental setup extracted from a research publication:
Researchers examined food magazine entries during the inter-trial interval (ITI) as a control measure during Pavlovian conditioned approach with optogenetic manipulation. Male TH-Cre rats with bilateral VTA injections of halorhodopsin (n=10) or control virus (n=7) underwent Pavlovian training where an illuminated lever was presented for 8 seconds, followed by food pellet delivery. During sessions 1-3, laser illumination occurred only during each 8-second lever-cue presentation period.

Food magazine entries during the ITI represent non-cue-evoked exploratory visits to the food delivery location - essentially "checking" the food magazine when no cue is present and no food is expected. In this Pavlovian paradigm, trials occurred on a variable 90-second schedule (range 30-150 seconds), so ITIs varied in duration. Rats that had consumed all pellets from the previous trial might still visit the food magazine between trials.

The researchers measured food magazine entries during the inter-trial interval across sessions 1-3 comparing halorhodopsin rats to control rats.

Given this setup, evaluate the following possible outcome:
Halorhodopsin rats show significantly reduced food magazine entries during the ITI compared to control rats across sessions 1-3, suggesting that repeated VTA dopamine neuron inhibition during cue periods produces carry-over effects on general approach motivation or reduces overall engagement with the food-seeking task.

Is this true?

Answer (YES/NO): NO